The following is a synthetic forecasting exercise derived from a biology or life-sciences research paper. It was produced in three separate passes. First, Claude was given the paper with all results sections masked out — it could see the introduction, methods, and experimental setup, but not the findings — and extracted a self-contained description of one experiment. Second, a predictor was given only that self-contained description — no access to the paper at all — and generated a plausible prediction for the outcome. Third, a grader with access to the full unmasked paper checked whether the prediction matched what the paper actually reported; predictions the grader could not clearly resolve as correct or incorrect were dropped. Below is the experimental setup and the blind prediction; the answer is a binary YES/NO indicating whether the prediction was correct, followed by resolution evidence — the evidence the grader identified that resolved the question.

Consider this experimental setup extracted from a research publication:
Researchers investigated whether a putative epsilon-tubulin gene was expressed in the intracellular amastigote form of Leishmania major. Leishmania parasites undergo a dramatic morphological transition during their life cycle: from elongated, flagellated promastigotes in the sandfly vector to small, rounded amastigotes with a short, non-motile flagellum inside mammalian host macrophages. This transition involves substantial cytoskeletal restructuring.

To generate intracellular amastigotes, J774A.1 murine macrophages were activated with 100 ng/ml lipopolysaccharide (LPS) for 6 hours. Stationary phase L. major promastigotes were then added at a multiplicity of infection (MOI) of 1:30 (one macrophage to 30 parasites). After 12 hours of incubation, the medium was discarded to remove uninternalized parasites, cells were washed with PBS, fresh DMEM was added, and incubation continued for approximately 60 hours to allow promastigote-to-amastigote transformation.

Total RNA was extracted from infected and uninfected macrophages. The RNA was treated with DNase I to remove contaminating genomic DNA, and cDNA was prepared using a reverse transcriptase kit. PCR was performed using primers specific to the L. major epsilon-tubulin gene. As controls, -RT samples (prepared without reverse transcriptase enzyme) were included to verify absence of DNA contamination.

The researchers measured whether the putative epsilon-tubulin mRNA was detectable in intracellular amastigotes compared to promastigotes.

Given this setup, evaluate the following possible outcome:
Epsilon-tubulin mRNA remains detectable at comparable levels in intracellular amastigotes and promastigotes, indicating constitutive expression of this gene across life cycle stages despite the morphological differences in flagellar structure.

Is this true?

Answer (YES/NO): YES